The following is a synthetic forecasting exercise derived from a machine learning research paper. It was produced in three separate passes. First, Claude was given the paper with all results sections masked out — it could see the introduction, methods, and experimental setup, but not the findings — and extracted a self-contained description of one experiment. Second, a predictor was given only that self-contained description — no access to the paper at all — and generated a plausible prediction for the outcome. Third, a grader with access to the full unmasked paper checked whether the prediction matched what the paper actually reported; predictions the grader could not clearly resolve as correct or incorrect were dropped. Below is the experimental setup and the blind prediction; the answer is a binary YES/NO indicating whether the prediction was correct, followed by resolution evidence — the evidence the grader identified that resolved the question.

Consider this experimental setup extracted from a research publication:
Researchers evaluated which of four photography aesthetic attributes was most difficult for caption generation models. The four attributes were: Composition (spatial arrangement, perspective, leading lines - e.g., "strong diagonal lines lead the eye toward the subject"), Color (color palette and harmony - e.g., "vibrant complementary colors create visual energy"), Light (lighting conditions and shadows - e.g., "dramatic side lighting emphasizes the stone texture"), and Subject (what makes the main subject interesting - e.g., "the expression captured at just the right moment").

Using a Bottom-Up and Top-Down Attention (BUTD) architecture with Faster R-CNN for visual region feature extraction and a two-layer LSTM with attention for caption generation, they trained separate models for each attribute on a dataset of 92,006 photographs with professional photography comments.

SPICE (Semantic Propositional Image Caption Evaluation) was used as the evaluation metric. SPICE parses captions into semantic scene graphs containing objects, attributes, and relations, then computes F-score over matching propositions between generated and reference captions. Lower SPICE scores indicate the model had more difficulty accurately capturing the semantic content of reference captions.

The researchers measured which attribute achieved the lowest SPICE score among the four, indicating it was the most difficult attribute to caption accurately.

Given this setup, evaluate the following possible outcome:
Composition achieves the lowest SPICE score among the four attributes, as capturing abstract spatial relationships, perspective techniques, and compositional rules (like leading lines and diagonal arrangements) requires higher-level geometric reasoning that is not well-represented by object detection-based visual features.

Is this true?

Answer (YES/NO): NO